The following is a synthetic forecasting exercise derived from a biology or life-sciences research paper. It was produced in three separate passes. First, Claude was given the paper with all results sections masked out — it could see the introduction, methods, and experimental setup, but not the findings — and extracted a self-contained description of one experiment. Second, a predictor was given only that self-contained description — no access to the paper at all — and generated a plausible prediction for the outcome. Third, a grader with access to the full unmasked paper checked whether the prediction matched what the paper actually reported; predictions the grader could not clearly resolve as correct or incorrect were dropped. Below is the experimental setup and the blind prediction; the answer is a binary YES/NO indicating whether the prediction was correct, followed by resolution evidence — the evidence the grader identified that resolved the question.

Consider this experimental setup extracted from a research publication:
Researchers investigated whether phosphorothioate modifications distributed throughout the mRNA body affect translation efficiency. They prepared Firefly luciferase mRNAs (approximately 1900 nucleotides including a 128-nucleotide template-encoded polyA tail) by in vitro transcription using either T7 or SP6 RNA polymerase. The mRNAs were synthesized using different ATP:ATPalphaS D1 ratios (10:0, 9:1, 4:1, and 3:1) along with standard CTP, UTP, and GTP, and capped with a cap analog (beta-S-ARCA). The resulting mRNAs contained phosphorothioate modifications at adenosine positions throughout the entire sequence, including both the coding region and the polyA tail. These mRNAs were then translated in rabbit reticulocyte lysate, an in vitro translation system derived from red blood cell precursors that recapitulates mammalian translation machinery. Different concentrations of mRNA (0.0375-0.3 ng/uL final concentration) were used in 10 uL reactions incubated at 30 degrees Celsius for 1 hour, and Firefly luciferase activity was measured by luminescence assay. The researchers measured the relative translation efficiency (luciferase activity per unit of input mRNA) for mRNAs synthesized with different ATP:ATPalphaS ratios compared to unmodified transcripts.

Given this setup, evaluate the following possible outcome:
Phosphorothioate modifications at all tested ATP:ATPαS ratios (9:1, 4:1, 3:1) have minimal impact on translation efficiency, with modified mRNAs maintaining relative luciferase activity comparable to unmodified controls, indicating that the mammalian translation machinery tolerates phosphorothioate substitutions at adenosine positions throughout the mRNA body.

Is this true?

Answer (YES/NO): NO